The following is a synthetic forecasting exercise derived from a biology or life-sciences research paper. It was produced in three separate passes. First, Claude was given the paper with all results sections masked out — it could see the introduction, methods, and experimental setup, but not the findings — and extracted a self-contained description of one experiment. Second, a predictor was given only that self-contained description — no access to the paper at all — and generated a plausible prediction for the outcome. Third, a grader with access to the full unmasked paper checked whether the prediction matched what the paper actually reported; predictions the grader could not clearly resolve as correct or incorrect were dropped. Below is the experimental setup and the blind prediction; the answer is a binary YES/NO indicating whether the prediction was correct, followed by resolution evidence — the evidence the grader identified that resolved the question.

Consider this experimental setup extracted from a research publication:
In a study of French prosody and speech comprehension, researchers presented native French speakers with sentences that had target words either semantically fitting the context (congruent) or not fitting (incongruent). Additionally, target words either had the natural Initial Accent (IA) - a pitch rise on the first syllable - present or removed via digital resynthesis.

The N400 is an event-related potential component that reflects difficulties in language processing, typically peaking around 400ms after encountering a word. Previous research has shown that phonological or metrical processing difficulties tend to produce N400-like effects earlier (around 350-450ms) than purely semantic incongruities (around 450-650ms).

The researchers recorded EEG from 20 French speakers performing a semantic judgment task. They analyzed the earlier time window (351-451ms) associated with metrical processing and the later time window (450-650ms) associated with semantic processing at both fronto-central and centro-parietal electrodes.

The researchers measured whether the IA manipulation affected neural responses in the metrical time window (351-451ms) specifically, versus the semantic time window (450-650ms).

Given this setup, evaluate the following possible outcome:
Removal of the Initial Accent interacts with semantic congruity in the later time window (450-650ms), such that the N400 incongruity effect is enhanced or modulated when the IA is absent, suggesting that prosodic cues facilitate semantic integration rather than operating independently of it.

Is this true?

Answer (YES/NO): YES